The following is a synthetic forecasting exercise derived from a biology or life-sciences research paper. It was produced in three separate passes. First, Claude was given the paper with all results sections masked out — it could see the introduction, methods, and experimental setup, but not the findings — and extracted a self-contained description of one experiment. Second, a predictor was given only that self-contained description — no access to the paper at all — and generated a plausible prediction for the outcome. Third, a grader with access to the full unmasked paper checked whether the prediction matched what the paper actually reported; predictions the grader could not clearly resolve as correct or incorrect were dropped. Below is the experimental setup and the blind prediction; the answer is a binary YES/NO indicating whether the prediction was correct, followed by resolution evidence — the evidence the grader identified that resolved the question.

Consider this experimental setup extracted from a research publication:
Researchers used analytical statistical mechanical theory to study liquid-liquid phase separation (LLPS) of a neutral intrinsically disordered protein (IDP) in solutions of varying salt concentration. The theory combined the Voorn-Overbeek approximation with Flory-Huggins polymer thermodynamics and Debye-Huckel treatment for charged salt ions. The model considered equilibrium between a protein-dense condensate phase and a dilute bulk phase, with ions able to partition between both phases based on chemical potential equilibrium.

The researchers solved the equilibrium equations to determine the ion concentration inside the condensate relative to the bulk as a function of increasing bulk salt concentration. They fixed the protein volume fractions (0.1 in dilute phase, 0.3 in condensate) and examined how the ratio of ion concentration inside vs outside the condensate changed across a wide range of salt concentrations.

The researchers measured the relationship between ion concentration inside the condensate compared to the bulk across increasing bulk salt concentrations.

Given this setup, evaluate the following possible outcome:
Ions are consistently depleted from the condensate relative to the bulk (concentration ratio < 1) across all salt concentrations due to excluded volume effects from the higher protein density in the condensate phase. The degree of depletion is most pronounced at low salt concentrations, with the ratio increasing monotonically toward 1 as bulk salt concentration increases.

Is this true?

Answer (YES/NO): NO